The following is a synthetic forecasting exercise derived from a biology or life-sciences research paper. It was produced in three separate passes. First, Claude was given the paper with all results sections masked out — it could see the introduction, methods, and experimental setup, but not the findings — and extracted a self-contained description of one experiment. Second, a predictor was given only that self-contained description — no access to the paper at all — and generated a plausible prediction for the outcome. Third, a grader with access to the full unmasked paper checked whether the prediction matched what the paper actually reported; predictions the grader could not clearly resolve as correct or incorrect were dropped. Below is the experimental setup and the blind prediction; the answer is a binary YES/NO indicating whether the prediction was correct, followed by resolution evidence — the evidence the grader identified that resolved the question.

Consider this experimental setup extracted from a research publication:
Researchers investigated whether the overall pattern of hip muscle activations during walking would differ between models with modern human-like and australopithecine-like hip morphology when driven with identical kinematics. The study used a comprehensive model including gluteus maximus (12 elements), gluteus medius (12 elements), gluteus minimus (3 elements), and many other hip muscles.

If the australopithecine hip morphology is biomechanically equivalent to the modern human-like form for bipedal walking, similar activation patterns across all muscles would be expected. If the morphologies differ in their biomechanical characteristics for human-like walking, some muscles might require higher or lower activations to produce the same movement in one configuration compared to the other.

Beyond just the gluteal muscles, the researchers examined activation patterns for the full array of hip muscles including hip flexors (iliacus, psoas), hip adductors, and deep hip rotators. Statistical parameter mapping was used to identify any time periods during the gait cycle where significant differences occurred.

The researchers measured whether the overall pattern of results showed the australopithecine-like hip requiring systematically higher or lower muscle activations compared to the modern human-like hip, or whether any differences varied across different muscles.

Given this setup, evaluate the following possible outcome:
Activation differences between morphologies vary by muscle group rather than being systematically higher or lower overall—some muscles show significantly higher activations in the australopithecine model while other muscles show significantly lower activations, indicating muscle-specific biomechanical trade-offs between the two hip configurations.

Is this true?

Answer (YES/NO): YES